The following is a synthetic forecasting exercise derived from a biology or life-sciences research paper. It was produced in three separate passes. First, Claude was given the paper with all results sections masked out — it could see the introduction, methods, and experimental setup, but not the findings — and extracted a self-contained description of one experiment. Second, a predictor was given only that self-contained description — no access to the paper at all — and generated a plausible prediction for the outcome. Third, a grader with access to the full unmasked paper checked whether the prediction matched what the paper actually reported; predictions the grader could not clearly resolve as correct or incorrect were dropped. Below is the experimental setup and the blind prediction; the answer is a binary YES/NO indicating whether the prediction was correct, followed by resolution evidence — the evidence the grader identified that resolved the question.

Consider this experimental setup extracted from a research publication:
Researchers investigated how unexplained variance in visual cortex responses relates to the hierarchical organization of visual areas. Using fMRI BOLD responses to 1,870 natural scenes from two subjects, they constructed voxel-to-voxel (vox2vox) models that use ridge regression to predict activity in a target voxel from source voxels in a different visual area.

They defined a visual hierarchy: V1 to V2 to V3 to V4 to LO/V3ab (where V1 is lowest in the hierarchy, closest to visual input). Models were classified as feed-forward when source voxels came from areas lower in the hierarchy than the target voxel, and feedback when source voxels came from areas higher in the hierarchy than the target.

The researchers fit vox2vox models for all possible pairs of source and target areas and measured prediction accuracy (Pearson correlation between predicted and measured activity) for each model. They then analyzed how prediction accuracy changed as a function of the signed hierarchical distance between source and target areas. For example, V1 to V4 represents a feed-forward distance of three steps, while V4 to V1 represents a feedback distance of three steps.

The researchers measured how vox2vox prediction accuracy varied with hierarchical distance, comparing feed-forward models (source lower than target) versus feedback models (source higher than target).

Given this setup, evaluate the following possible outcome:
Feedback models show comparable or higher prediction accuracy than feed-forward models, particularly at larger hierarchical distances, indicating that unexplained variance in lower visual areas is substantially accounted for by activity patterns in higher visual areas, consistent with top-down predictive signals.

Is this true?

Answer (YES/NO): YES